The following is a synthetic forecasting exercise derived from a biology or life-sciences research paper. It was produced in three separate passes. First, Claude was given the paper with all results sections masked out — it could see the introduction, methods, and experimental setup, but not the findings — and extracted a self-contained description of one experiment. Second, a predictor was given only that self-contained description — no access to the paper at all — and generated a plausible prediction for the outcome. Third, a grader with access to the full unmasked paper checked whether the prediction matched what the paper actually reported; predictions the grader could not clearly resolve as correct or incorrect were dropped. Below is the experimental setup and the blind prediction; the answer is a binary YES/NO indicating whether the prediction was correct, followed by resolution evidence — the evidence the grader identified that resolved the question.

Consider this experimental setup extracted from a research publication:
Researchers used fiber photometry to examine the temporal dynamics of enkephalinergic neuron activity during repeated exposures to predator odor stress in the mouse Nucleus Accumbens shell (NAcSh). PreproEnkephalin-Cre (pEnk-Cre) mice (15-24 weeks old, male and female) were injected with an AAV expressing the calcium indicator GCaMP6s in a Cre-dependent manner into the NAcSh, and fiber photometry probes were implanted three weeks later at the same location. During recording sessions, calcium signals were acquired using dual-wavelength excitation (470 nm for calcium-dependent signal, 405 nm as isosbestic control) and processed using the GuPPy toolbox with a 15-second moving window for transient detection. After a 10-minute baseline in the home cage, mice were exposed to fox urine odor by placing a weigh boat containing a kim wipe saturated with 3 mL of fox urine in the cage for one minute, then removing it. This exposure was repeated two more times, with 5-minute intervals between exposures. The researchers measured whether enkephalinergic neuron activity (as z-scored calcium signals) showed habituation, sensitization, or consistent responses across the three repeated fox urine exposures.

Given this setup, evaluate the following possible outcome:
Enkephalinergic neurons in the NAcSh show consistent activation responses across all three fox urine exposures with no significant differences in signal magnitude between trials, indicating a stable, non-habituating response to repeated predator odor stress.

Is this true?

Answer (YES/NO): NO